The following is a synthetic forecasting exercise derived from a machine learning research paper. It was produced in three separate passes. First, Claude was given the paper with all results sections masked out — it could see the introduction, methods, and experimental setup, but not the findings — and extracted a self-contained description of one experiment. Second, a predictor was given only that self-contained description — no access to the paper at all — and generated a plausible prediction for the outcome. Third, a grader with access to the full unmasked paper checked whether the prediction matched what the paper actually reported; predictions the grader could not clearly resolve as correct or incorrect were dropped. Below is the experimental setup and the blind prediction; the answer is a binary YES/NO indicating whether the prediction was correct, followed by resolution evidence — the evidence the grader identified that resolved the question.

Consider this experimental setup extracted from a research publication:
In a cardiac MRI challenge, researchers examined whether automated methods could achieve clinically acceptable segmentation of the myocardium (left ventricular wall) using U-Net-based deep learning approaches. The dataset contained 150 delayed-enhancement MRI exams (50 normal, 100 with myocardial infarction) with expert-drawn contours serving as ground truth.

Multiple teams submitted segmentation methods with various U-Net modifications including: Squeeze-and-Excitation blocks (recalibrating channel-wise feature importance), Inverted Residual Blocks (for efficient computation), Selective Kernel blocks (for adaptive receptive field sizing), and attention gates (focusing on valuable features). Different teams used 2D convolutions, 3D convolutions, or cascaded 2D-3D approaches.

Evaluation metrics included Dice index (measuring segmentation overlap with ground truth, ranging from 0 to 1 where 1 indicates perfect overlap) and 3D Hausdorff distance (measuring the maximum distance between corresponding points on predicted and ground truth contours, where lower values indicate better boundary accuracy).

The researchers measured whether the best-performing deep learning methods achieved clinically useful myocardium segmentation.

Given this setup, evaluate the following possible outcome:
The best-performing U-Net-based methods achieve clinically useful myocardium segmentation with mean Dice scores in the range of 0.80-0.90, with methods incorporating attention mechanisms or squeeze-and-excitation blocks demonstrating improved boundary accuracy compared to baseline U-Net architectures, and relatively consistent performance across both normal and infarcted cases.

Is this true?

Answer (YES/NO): NO